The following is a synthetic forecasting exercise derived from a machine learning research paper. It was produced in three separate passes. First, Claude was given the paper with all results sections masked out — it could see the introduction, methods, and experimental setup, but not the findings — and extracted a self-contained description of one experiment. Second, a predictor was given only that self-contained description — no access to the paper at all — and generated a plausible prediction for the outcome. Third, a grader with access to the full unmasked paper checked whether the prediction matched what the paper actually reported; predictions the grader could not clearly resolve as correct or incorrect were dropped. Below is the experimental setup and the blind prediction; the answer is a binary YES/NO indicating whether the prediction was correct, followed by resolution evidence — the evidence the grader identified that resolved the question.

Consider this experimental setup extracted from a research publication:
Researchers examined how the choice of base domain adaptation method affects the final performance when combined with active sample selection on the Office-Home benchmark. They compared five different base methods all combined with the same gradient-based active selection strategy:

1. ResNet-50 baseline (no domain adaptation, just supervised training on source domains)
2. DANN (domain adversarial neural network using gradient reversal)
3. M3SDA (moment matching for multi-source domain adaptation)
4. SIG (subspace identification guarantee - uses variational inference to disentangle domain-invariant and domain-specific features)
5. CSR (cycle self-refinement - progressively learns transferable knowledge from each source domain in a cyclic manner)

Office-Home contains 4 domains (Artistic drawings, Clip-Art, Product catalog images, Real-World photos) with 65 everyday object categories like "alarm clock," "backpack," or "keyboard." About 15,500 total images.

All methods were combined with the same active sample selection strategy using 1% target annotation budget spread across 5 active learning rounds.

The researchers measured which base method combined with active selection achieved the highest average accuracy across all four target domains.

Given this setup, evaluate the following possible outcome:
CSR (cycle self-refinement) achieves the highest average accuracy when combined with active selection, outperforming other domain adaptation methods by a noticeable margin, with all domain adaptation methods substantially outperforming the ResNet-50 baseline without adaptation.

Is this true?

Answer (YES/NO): YES